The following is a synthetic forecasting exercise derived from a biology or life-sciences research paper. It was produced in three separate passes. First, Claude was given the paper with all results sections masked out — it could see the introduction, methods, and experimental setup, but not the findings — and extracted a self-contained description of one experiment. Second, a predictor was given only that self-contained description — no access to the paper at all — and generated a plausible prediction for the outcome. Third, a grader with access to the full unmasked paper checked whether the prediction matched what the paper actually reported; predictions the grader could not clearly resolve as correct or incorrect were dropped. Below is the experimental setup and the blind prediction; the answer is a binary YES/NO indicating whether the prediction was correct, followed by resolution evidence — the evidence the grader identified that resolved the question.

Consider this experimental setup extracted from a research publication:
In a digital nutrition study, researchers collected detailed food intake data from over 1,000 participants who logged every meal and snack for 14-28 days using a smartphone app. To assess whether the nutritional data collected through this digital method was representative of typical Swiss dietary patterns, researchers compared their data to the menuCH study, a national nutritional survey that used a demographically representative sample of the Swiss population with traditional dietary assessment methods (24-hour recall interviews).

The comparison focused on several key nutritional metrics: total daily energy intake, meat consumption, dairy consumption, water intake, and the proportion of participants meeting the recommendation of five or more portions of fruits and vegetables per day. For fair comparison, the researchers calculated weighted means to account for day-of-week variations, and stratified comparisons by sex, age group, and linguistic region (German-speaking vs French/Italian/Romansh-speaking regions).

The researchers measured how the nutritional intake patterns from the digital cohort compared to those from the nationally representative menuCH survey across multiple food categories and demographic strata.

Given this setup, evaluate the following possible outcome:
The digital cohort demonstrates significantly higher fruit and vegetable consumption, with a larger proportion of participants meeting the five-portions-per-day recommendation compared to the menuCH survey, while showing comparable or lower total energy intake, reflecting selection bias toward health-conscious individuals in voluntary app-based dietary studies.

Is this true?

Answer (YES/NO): NO